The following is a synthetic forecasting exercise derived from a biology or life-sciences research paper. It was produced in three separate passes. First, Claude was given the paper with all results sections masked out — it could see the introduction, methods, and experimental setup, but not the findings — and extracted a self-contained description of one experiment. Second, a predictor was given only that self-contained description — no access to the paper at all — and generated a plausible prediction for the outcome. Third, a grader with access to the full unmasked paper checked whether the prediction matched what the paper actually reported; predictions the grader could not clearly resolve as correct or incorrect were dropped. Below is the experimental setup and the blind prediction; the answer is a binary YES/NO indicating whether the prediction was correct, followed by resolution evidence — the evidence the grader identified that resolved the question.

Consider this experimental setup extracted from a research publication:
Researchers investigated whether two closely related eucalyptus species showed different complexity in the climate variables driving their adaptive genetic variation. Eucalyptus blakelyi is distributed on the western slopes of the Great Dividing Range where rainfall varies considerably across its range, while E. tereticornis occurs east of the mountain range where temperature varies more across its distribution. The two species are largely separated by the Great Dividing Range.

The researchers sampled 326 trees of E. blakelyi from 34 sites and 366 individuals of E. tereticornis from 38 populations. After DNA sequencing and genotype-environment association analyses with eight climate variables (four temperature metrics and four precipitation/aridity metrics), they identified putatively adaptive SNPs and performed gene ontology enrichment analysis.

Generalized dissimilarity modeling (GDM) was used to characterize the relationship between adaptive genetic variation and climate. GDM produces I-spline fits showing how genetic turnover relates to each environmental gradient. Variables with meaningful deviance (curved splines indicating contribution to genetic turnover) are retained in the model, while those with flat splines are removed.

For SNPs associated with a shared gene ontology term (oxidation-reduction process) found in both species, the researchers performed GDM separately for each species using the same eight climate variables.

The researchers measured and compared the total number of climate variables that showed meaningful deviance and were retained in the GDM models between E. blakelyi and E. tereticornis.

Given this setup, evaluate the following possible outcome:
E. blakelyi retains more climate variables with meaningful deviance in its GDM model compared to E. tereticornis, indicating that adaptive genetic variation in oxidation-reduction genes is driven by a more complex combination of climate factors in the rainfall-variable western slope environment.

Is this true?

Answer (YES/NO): NO